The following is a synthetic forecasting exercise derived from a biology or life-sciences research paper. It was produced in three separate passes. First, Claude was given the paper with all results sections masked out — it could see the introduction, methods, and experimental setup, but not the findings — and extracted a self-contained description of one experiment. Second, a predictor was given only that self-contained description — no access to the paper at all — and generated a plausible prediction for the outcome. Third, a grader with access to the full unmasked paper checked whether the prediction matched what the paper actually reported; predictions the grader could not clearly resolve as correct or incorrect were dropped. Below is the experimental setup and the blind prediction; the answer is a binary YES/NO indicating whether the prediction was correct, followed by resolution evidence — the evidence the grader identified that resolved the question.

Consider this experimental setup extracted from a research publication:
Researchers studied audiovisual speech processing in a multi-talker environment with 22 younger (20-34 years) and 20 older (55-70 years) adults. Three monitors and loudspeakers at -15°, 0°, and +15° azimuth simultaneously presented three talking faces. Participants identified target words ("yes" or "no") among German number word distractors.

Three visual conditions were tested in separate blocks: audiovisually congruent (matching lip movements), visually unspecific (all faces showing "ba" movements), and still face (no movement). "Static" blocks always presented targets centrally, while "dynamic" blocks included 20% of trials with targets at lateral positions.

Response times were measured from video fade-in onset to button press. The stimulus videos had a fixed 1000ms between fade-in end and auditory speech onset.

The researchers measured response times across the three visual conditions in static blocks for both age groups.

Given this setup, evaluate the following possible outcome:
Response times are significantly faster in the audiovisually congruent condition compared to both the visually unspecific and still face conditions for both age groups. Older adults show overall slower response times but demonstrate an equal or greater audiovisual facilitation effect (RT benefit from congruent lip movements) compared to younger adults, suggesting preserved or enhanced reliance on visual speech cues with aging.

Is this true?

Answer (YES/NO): YES